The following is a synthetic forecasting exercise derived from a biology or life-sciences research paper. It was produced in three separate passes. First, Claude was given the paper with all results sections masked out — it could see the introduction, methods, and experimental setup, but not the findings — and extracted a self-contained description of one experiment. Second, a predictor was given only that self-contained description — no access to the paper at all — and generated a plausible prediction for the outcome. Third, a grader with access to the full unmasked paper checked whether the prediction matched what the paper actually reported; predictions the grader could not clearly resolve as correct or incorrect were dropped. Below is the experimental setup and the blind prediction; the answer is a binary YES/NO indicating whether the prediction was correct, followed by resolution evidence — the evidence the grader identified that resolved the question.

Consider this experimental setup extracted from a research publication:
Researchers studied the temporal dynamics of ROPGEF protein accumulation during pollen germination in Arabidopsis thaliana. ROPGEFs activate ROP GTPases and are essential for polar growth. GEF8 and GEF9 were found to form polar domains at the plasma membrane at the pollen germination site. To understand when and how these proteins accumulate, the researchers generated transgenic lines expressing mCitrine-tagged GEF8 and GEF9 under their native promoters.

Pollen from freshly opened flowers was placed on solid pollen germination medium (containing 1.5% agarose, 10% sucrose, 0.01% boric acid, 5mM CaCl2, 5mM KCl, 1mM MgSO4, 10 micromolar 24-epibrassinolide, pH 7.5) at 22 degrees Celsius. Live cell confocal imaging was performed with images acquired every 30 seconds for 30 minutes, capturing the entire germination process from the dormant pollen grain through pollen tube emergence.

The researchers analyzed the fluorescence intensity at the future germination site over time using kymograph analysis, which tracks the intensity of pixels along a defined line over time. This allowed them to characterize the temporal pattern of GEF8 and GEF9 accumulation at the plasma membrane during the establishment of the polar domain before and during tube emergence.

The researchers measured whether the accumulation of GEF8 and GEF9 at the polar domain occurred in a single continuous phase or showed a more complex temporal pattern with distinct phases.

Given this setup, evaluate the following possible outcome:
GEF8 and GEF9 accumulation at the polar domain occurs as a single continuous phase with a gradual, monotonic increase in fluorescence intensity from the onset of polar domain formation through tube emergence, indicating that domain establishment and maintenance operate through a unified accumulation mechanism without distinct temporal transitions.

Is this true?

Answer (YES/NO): NO